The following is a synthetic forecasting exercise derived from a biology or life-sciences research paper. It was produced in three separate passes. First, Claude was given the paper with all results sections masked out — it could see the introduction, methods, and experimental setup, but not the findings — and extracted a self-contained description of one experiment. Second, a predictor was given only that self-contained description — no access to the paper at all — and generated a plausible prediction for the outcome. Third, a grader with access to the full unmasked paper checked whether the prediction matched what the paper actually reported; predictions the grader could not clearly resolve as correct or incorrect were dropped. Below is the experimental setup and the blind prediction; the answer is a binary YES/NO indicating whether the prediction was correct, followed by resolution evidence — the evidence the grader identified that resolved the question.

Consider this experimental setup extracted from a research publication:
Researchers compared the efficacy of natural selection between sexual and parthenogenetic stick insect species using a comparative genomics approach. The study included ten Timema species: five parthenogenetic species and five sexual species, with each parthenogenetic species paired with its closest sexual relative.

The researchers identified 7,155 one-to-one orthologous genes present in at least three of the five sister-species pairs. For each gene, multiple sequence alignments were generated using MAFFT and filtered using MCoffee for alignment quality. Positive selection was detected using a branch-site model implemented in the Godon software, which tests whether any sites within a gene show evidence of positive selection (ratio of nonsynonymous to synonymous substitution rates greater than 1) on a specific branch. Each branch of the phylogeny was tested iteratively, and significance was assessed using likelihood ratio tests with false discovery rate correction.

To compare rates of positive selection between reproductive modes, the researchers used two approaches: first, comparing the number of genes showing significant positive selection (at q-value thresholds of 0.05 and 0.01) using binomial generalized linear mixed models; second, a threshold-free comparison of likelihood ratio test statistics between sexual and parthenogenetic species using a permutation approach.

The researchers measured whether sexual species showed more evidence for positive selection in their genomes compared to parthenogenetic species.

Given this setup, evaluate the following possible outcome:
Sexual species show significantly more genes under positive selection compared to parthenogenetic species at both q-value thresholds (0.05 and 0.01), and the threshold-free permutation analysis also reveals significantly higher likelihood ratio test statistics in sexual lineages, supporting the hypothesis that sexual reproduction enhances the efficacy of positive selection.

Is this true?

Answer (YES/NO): YES